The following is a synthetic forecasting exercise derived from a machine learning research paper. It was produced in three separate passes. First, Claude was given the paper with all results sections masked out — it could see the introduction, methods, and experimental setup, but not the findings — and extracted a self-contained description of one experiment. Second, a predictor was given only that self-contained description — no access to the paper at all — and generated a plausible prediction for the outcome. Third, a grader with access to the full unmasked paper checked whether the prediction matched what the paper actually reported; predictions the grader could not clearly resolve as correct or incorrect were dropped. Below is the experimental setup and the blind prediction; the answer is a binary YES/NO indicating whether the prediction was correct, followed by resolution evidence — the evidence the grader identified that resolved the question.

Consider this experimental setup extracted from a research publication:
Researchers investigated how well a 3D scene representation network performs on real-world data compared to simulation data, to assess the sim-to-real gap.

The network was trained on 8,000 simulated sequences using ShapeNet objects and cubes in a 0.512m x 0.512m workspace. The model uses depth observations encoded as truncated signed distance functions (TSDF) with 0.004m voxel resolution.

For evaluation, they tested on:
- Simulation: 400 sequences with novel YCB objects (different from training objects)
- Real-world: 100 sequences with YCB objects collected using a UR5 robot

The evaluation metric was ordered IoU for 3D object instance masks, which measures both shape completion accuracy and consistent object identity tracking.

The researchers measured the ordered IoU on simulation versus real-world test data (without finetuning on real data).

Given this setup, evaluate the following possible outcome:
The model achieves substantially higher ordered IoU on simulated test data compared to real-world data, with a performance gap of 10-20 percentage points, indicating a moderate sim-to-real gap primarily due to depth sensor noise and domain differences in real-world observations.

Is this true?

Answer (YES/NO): YES